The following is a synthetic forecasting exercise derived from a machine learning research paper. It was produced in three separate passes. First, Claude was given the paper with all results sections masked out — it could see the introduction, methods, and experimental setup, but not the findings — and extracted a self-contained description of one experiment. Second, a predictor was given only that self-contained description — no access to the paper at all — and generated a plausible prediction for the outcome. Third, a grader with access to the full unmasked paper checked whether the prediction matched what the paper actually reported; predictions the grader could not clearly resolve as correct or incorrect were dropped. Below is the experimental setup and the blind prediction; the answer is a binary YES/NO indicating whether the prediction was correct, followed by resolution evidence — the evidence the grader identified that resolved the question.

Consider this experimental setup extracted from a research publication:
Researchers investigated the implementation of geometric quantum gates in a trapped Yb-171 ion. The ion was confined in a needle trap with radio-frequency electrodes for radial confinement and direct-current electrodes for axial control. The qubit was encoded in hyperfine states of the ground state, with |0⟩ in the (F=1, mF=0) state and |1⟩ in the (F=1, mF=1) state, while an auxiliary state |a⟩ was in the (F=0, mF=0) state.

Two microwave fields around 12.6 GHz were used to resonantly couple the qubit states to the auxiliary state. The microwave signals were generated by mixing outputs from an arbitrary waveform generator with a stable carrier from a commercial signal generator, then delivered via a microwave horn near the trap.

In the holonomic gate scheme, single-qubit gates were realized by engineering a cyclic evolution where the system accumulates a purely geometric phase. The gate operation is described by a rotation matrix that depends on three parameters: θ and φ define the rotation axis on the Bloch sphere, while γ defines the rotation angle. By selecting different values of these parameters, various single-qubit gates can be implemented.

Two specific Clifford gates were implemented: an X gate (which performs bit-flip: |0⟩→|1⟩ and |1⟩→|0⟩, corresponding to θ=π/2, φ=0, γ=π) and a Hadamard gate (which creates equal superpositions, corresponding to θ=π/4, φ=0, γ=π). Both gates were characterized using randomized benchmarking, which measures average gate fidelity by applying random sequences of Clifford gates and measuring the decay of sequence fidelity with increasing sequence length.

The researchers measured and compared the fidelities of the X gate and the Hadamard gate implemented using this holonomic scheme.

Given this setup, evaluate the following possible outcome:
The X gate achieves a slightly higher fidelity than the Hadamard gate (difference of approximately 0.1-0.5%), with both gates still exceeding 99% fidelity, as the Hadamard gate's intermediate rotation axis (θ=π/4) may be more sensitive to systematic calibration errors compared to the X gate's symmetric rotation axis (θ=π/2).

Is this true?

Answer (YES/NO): NO